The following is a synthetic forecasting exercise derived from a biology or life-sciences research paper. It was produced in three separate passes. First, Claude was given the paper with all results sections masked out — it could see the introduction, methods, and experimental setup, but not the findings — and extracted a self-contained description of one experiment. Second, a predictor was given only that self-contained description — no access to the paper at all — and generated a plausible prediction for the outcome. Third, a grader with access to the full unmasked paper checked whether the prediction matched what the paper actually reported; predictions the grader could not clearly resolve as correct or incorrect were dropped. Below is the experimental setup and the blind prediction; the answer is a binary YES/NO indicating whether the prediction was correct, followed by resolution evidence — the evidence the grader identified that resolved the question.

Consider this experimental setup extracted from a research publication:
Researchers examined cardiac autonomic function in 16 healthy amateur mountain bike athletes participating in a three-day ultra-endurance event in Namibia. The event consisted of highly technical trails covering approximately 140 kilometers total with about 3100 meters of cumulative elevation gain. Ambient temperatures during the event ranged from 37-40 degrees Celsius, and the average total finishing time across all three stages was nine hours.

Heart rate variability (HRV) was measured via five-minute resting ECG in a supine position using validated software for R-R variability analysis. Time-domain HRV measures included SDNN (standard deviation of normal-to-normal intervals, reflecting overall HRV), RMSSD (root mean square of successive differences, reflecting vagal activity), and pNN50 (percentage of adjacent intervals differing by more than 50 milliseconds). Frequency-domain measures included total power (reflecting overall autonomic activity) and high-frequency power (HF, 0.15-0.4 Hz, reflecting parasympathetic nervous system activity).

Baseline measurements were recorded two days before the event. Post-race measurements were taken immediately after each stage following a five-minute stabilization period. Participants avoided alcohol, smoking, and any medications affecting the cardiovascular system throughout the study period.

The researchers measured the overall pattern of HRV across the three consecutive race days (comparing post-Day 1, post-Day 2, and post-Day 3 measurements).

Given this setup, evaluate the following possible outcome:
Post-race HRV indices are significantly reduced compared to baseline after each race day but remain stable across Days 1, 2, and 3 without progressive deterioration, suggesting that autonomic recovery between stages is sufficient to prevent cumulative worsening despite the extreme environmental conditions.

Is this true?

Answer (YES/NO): NO